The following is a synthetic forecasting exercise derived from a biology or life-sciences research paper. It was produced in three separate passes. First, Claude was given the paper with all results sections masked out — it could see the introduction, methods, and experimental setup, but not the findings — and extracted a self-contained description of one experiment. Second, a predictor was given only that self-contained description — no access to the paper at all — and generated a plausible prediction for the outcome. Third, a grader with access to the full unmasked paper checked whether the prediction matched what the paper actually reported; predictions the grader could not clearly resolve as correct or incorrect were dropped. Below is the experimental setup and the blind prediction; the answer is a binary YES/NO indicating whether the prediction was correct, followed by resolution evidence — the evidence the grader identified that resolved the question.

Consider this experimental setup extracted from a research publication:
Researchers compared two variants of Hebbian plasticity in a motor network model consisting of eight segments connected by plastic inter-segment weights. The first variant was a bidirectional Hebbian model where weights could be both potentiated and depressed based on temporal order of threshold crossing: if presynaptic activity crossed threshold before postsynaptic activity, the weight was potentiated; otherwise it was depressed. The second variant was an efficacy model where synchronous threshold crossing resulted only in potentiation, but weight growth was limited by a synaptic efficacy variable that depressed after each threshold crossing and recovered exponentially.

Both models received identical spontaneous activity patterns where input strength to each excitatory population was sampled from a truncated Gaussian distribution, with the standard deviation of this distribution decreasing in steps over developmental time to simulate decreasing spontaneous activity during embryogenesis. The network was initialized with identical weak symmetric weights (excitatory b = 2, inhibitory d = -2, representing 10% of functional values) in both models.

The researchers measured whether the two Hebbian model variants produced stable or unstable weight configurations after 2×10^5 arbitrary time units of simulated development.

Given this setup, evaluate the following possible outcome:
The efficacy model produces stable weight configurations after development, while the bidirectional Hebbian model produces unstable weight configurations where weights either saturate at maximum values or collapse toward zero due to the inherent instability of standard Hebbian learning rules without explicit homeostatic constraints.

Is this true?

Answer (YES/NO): NO